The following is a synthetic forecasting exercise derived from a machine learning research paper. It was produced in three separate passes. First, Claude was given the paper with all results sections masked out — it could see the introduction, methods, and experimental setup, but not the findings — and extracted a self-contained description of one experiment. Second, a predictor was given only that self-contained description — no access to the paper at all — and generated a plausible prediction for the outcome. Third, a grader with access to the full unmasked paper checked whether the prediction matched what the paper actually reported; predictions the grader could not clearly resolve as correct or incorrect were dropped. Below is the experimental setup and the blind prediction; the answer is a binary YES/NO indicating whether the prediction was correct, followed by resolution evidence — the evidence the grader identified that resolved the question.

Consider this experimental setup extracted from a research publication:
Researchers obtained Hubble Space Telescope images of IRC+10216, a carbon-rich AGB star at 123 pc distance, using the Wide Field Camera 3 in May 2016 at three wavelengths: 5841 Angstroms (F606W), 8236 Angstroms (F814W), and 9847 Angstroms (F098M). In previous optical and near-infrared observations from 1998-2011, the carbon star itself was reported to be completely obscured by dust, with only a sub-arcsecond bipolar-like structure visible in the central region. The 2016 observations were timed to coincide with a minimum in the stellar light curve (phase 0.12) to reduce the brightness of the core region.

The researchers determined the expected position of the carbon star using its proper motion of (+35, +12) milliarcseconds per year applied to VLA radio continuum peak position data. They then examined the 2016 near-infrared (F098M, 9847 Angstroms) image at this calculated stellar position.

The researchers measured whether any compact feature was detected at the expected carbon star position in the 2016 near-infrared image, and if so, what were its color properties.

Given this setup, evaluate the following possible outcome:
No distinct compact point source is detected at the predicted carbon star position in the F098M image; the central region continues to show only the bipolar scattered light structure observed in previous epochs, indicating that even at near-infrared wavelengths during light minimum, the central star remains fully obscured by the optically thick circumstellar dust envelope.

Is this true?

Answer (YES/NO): NO